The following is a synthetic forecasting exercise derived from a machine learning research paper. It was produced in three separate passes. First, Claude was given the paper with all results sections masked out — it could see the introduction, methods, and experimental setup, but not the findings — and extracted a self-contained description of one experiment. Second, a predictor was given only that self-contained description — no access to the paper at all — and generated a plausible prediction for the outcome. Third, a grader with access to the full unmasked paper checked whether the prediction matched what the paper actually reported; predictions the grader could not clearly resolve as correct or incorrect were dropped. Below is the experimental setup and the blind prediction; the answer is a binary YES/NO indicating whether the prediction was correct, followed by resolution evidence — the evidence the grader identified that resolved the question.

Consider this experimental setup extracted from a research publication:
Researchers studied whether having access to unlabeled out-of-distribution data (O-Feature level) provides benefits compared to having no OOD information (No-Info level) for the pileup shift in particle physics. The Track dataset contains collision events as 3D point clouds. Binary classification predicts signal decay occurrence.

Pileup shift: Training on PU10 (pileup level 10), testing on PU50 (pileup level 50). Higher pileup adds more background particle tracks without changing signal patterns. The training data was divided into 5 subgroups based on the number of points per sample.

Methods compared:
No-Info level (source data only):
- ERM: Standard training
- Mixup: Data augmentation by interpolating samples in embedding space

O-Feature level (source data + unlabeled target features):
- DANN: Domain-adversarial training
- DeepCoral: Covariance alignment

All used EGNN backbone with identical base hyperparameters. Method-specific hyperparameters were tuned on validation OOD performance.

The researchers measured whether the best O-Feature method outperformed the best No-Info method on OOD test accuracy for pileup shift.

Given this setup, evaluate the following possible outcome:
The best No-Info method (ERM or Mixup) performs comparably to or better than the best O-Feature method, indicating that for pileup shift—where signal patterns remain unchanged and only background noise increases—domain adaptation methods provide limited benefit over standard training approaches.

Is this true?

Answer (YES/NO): YES